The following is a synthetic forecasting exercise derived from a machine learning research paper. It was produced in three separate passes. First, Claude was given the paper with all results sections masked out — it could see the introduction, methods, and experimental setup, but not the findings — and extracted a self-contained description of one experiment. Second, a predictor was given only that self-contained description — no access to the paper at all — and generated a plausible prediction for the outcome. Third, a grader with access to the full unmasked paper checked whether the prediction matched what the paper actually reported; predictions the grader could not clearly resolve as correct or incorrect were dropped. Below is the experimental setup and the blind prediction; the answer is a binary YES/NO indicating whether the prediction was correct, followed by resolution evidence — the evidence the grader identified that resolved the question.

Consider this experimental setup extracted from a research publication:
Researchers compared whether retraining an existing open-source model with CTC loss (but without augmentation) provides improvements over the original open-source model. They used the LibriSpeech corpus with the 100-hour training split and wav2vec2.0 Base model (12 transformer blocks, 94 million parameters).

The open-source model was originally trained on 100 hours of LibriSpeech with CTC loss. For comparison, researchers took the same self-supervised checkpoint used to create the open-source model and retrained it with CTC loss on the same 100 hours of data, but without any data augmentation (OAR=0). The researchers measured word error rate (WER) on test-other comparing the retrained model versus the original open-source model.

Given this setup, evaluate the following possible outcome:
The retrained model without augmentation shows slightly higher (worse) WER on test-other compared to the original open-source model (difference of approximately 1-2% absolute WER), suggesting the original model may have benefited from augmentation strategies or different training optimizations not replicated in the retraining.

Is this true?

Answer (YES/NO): NO